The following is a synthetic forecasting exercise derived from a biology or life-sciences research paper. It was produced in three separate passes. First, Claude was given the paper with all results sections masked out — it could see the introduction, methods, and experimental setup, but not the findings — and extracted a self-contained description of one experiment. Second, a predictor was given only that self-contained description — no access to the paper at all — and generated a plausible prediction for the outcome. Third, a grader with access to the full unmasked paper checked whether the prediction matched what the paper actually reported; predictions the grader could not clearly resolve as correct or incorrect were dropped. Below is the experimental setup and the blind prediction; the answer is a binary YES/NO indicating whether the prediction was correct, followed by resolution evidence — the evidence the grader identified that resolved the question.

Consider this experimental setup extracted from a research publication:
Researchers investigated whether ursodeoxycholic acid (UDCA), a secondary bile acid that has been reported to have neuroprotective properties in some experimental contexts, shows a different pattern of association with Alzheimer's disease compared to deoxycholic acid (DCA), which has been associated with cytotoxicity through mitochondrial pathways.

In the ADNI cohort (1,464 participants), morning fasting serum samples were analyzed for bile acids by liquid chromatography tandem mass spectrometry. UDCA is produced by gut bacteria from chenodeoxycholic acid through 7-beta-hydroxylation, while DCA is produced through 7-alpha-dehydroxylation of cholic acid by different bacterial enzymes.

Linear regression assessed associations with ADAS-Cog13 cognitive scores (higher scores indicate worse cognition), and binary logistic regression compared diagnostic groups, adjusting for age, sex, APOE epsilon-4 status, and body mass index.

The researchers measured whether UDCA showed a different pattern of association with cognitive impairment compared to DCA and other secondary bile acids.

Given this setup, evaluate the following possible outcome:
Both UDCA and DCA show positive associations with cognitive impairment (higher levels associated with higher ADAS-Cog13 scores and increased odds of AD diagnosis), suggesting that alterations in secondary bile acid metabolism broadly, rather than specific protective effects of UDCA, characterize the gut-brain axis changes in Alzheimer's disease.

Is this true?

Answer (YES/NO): NO